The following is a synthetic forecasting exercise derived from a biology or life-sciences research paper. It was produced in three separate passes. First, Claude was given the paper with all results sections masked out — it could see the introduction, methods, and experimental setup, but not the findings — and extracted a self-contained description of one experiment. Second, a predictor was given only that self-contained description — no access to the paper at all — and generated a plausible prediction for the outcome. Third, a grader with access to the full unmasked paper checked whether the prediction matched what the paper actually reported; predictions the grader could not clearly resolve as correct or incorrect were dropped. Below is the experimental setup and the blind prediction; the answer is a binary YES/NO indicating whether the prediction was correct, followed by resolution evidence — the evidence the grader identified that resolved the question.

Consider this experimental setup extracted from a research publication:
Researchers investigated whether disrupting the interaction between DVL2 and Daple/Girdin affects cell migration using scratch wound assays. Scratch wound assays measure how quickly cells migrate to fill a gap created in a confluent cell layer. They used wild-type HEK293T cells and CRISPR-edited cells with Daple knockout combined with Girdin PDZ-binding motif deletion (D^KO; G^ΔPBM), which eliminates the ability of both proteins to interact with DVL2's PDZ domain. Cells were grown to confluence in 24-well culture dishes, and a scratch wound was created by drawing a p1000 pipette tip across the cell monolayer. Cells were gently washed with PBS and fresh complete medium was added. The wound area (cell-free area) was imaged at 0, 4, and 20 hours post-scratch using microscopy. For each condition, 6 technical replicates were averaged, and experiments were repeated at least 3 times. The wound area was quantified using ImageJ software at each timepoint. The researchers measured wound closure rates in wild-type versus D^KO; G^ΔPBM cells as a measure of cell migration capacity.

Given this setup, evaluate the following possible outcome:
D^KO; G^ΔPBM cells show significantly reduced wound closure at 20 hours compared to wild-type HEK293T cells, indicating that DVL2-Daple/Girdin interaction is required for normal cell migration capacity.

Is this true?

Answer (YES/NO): YES